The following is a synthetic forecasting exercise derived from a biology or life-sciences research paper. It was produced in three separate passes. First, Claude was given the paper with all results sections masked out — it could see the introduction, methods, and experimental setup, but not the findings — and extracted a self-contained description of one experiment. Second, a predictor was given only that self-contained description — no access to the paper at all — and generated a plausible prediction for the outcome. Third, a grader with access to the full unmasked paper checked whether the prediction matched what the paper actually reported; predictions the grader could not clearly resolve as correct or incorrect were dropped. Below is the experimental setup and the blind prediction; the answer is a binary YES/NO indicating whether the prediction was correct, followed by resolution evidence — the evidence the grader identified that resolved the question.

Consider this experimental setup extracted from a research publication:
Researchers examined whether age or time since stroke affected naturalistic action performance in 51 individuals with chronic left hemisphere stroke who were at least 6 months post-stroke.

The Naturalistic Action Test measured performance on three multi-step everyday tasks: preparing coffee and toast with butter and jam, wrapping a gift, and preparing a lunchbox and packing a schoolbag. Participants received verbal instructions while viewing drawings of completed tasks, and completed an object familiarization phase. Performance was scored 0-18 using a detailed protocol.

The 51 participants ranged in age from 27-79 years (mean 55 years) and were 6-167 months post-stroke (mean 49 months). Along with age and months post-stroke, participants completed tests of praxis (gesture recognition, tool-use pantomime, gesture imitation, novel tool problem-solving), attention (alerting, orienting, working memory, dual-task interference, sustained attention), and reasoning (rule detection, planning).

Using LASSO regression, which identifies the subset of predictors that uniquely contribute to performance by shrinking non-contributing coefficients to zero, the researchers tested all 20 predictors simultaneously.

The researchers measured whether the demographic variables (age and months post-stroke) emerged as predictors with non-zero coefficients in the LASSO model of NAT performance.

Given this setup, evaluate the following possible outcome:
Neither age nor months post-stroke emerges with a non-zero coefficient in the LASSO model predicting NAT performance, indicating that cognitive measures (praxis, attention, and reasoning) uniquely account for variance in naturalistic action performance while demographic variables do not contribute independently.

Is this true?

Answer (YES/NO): NO